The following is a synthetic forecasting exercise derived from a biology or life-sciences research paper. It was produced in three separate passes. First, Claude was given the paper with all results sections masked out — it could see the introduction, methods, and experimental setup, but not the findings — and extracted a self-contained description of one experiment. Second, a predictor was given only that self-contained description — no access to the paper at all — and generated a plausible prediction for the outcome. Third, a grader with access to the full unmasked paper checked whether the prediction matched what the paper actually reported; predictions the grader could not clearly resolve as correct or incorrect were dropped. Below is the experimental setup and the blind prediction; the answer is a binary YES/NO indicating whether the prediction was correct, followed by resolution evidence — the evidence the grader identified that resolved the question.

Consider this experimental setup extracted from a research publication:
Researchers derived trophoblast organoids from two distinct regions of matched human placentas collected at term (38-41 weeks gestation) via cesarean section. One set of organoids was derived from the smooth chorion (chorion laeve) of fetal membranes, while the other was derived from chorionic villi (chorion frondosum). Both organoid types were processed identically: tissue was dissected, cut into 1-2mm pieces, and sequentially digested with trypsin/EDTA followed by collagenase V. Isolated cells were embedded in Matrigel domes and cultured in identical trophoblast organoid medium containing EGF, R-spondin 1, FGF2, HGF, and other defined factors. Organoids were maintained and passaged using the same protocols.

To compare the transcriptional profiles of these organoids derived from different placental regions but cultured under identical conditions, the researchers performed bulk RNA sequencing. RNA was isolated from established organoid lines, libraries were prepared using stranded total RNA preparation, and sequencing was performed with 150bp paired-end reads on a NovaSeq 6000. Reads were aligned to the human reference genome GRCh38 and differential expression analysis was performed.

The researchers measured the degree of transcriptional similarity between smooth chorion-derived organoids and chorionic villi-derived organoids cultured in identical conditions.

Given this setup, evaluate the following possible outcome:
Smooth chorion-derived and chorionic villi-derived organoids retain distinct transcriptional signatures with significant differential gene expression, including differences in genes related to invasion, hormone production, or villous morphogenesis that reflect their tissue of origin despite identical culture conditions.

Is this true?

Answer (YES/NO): NO